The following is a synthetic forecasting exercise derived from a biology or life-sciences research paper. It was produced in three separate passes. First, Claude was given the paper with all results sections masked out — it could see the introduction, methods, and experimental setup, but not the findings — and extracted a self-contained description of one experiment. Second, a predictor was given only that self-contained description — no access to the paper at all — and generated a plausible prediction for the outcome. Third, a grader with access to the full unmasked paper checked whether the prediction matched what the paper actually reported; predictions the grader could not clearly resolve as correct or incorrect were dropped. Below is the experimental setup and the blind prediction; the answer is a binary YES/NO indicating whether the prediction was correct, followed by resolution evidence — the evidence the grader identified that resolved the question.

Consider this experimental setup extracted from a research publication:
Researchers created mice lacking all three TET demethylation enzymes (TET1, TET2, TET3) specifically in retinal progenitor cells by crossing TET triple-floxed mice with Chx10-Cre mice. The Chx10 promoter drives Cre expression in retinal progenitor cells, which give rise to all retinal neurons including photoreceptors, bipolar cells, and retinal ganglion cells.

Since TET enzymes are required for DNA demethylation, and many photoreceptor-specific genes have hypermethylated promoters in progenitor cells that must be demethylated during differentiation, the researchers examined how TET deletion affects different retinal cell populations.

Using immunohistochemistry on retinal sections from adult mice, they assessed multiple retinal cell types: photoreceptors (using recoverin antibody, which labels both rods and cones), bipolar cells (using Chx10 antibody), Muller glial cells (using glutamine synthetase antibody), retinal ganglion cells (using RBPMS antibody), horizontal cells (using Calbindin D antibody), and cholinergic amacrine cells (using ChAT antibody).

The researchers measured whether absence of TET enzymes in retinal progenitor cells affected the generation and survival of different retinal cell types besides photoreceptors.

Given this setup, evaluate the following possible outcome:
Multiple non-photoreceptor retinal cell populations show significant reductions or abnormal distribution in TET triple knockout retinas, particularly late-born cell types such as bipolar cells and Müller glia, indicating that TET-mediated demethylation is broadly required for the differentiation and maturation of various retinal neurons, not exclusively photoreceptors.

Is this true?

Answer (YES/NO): NO